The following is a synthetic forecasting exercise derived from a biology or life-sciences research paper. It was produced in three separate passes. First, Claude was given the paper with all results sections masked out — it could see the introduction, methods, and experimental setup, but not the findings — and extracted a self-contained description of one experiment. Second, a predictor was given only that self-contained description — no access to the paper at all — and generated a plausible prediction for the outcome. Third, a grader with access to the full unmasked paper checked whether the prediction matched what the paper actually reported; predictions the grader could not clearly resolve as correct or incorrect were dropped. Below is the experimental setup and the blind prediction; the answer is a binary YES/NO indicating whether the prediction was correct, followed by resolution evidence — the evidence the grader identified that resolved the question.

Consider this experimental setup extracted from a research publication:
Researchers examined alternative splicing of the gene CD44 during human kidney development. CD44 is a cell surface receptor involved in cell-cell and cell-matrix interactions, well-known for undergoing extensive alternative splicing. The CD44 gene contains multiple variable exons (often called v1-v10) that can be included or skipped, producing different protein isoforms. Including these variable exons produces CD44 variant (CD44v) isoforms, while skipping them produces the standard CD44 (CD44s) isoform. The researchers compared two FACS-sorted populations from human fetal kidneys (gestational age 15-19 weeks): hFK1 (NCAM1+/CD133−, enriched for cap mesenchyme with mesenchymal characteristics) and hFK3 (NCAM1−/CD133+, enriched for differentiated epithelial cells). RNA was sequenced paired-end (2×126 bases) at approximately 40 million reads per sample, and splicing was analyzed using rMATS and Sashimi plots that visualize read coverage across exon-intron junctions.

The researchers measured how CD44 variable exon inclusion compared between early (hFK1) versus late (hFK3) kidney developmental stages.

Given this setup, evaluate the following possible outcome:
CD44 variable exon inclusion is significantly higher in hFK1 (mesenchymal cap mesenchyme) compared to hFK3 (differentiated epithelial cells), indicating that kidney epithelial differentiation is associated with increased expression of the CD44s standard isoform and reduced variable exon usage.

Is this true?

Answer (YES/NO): NO